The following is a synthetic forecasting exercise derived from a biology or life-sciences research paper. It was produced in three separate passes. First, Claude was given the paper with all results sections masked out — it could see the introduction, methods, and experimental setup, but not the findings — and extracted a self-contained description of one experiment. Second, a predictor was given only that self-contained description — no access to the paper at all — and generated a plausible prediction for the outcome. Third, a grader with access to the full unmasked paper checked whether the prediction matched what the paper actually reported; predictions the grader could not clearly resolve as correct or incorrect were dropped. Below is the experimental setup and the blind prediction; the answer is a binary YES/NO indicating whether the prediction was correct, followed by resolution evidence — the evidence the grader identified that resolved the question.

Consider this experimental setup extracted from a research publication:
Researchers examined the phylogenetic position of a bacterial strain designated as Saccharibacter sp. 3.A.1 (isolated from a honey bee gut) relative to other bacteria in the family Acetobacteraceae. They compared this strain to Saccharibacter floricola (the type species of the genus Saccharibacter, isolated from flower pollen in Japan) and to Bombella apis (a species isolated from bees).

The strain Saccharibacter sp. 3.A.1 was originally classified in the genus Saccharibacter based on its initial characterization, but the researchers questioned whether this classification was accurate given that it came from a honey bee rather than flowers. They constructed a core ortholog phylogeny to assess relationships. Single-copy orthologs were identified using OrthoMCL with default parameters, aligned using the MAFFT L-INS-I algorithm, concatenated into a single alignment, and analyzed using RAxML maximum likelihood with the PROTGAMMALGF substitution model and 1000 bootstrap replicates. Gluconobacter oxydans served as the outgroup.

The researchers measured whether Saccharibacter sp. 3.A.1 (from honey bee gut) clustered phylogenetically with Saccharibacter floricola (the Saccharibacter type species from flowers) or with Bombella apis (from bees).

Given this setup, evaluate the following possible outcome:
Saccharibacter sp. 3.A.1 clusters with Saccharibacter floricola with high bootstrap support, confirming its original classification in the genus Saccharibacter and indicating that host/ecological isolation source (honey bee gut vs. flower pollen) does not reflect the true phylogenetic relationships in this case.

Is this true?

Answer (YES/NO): NO